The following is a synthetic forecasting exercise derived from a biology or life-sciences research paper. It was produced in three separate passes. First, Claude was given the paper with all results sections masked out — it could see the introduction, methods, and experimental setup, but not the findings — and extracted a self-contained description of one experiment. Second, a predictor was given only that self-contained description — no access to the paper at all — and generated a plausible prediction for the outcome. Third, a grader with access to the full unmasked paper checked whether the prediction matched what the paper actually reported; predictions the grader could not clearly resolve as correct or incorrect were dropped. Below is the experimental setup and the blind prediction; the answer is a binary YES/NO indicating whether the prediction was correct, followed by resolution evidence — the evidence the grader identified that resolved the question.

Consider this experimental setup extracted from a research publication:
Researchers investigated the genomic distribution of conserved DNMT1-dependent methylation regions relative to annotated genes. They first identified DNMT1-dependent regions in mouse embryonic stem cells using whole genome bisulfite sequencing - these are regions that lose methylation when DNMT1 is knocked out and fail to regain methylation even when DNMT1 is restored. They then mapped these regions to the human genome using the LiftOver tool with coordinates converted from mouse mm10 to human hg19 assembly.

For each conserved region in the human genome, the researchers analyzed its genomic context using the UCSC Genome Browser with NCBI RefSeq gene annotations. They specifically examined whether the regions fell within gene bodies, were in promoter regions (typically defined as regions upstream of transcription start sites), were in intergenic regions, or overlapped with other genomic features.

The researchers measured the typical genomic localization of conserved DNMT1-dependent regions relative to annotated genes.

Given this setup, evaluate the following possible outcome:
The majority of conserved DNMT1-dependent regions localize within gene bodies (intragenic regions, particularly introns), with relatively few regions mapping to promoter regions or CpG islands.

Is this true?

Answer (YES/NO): NO